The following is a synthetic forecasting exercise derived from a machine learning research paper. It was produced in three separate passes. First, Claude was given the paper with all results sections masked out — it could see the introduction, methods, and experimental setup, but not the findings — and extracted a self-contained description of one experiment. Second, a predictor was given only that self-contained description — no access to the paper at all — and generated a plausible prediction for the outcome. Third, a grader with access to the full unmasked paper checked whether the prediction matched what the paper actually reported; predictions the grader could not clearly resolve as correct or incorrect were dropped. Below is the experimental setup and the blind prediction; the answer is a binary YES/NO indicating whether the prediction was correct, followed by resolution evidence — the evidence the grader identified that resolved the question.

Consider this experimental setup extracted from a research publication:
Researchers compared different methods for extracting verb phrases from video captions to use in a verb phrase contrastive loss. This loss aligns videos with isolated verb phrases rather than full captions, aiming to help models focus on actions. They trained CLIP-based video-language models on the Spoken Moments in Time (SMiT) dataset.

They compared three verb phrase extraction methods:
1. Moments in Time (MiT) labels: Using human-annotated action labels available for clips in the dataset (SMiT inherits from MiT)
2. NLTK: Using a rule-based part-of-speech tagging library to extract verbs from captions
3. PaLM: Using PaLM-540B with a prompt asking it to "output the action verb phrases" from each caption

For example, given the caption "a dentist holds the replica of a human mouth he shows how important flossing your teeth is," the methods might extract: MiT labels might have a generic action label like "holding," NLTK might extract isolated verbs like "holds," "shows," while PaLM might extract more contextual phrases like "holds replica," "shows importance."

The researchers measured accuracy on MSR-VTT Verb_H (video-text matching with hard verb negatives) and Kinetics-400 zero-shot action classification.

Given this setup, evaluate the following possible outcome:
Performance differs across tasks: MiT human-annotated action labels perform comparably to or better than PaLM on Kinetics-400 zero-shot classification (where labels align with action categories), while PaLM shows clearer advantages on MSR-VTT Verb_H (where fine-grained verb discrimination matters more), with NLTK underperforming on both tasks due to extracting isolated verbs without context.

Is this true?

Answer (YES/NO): NO